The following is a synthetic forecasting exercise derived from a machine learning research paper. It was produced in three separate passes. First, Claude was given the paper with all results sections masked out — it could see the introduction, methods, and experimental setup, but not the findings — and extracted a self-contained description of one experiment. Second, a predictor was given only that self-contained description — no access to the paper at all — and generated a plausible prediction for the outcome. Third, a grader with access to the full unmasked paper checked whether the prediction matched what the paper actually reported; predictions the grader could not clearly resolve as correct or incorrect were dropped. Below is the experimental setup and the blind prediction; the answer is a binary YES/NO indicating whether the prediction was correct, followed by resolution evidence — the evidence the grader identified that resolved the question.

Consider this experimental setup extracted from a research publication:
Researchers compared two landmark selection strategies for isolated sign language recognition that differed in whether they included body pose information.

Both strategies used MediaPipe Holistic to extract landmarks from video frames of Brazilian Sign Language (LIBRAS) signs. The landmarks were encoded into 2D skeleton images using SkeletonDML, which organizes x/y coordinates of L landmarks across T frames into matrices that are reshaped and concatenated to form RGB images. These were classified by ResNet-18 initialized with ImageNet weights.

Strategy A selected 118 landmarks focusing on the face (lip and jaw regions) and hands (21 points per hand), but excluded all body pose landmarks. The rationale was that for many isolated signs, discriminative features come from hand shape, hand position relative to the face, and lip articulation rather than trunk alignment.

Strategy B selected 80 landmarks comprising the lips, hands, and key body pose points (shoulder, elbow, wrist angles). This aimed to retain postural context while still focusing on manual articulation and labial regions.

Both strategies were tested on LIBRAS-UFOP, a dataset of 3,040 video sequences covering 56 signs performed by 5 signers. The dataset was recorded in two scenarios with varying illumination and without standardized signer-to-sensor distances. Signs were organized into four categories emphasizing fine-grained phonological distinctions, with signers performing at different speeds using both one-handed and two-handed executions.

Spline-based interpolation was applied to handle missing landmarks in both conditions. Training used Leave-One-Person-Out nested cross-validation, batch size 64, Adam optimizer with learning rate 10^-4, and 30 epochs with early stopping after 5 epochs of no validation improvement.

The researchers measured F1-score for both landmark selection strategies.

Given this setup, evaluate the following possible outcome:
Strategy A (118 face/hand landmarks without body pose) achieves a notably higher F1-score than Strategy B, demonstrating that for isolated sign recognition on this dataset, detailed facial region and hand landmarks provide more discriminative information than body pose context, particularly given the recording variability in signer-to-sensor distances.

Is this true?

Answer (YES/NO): NO